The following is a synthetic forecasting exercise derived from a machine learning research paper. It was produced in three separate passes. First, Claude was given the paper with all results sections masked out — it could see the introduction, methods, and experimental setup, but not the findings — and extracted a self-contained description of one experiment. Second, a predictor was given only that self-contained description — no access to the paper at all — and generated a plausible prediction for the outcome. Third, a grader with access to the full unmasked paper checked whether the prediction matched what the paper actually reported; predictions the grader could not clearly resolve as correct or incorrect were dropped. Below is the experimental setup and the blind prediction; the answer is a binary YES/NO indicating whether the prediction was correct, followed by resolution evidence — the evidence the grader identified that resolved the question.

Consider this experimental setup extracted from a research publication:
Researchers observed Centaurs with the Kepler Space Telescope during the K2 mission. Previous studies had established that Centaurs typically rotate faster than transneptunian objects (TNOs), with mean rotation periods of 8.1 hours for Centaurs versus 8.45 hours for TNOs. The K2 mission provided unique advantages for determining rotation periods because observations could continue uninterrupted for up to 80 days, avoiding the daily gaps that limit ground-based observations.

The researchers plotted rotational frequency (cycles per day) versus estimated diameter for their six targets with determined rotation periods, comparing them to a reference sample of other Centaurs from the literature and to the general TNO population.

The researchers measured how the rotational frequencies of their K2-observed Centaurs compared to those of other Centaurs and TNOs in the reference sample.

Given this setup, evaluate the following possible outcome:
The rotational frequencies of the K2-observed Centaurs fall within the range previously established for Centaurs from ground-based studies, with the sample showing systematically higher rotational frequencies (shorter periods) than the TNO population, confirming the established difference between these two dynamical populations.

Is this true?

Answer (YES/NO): NO